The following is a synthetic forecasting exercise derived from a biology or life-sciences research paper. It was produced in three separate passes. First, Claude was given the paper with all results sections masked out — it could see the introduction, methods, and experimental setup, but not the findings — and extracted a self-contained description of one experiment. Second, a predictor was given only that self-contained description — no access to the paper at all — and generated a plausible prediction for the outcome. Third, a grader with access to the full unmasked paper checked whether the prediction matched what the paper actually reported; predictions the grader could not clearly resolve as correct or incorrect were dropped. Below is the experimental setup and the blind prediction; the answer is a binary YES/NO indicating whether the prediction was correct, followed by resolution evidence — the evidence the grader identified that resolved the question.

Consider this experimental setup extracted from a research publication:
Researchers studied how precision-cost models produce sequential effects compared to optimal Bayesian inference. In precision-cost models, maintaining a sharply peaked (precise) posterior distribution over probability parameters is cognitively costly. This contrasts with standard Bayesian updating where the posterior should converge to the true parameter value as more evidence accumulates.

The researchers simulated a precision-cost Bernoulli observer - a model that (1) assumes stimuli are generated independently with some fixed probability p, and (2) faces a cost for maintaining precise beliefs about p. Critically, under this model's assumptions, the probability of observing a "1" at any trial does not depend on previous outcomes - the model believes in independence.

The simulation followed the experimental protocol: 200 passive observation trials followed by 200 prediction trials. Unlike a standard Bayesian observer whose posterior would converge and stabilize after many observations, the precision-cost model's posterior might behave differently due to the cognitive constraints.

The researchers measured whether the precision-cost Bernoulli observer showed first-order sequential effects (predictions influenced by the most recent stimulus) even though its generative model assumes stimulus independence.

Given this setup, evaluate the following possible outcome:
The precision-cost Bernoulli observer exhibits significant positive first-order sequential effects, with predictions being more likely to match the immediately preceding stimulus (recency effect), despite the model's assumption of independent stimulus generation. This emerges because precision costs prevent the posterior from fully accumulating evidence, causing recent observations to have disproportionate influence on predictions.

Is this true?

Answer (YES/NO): YES